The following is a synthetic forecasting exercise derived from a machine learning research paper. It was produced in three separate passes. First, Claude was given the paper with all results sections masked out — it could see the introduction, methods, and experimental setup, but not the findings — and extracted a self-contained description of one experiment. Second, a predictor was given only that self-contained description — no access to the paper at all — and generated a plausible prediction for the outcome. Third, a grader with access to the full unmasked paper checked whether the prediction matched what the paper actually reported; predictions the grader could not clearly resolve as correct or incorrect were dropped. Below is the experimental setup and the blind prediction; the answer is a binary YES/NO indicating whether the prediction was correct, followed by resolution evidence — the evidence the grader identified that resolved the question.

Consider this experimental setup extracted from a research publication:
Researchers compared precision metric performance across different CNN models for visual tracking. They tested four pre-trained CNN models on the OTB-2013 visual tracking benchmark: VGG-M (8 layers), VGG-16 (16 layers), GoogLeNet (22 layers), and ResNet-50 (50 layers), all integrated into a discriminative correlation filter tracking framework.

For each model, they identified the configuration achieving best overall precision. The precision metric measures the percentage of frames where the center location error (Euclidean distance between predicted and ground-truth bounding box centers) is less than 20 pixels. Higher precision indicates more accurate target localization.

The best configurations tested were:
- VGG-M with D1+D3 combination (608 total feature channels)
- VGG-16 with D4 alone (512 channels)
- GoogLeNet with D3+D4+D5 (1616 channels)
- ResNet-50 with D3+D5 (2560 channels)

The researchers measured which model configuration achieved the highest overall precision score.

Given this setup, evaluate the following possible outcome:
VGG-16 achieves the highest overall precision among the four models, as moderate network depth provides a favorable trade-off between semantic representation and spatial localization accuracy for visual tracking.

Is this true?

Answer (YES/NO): NO